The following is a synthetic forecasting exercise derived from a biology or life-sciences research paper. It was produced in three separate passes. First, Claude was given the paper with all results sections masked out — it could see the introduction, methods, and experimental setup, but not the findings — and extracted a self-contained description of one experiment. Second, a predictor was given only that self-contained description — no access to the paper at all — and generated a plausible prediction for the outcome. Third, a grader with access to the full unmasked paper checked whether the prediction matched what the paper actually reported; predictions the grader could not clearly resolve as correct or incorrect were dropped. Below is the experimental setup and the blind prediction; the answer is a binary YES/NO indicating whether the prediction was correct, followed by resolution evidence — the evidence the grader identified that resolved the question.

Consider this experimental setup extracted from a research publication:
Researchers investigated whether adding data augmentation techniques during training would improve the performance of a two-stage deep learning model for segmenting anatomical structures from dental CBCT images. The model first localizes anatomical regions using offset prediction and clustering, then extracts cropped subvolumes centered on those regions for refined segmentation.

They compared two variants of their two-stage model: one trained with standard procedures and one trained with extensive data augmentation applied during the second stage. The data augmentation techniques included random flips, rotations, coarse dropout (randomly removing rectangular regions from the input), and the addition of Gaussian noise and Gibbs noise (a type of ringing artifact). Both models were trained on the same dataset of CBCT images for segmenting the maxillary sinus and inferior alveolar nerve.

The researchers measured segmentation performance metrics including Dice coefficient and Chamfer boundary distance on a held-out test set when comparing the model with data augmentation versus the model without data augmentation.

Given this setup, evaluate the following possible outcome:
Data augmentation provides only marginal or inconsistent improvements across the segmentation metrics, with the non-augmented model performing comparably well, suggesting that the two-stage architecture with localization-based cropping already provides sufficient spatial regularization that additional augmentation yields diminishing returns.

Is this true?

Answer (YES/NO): YES